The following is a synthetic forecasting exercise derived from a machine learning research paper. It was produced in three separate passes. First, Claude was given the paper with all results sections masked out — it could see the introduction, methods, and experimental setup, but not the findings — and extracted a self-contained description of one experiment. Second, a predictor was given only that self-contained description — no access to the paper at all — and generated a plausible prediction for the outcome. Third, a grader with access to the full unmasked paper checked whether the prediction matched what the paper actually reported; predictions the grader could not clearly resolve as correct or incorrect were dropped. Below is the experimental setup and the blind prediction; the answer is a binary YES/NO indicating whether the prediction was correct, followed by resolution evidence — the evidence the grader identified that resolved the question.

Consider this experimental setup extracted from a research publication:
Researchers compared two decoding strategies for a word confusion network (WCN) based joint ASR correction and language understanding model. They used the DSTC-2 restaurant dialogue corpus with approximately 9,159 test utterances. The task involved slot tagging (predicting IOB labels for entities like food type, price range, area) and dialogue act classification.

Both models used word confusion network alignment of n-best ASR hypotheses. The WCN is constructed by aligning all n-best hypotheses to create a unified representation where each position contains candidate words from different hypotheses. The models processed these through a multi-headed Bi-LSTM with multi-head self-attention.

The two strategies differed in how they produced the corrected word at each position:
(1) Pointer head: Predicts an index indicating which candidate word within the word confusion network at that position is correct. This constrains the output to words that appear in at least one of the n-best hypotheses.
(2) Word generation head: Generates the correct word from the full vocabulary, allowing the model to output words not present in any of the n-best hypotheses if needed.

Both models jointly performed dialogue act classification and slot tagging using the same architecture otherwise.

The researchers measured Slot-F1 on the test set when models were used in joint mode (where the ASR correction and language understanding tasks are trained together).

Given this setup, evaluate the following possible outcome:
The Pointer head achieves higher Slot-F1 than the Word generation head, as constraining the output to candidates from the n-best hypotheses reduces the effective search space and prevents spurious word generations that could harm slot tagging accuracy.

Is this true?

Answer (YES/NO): NO